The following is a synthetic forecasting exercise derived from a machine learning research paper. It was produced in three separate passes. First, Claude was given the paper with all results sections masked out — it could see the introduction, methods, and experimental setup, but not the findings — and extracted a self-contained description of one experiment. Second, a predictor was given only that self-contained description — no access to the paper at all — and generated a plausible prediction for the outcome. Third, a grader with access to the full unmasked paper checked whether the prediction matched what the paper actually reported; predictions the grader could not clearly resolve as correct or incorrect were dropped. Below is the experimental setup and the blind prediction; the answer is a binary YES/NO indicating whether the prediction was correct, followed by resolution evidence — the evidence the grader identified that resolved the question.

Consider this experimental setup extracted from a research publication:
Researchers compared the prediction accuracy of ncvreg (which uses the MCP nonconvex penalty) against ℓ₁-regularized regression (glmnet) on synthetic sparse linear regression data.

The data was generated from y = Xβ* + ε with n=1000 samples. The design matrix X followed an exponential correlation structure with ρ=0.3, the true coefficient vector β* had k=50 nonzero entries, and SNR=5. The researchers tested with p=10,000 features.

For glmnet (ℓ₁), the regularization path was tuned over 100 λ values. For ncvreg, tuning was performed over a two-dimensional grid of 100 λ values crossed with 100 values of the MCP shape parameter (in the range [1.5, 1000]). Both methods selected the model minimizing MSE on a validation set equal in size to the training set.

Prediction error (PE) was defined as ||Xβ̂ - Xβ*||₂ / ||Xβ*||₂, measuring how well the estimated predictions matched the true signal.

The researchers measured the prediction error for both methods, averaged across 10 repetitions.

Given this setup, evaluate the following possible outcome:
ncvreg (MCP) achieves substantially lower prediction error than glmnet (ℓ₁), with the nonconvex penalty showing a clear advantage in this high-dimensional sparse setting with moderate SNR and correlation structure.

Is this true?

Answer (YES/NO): YES